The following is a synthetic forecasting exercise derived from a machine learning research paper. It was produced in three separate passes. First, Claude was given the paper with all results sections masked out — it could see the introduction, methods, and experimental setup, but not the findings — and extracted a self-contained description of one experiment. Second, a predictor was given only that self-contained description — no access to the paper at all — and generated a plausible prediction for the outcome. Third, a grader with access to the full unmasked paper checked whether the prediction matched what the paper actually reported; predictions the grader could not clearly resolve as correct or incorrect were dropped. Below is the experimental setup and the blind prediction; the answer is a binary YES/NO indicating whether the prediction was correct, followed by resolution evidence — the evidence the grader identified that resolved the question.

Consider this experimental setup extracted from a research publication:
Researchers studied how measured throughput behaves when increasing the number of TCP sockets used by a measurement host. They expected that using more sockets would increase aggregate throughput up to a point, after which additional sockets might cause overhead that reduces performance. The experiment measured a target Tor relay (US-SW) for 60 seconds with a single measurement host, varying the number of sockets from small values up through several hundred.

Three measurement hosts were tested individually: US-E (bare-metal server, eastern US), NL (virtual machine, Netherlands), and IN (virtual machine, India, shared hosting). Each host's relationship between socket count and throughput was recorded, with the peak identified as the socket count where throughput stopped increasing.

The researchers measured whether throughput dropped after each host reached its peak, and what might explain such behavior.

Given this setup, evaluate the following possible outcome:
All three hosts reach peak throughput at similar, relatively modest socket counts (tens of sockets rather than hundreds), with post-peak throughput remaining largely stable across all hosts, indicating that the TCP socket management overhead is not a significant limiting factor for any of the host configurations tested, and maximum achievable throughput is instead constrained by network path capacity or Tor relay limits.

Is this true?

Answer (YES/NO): NO